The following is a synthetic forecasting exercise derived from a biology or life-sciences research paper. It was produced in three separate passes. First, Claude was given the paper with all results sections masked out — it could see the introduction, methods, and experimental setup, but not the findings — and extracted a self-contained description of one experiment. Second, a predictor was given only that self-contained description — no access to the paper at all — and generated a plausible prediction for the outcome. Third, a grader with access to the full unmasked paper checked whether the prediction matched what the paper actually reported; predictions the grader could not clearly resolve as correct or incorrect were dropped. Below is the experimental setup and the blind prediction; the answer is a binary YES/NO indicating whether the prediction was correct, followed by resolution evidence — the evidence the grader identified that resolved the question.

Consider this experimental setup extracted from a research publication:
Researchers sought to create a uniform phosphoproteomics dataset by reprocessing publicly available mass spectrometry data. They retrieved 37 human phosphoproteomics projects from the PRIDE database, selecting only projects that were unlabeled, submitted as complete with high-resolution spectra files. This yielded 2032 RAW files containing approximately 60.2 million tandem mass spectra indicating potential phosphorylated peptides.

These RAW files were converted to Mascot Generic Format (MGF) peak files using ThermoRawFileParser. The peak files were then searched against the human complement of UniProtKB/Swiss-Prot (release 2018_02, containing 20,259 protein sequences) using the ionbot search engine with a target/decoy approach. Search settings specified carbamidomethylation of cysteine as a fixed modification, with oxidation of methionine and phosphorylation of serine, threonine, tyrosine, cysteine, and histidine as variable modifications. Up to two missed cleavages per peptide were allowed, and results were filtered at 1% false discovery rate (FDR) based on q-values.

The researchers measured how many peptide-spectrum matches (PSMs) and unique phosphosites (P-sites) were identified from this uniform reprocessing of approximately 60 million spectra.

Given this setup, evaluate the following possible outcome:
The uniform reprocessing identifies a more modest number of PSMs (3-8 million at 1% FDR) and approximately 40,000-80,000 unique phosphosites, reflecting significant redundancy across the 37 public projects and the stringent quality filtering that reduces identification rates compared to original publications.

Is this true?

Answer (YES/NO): NO